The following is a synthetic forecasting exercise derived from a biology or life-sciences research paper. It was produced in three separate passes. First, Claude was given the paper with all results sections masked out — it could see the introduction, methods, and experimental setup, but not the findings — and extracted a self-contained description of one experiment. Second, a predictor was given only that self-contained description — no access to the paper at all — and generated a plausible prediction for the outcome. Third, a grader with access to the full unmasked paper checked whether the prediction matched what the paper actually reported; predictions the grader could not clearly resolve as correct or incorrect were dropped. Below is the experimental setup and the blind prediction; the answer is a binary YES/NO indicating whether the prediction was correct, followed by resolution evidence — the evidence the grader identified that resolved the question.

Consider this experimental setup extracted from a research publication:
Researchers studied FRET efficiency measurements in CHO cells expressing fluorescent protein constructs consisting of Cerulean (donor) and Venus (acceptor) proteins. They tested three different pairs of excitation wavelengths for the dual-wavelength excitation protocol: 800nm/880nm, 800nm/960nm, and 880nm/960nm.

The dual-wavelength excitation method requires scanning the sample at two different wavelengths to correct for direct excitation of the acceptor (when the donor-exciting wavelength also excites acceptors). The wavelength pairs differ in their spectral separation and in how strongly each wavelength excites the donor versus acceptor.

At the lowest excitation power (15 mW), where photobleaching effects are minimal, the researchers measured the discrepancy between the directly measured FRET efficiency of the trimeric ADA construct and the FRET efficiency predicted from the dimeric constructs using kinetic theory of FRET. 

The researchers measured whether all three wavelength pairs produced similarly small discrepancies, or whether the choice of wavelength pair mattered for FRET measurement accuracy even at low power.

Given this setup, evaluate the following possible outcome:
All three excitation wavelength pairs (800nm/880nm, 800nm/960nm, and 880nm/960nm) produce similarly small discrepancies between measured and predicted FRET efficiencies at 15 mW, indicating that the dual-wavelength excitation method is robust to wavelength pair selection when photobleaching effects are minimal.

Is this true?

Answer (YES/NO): YES